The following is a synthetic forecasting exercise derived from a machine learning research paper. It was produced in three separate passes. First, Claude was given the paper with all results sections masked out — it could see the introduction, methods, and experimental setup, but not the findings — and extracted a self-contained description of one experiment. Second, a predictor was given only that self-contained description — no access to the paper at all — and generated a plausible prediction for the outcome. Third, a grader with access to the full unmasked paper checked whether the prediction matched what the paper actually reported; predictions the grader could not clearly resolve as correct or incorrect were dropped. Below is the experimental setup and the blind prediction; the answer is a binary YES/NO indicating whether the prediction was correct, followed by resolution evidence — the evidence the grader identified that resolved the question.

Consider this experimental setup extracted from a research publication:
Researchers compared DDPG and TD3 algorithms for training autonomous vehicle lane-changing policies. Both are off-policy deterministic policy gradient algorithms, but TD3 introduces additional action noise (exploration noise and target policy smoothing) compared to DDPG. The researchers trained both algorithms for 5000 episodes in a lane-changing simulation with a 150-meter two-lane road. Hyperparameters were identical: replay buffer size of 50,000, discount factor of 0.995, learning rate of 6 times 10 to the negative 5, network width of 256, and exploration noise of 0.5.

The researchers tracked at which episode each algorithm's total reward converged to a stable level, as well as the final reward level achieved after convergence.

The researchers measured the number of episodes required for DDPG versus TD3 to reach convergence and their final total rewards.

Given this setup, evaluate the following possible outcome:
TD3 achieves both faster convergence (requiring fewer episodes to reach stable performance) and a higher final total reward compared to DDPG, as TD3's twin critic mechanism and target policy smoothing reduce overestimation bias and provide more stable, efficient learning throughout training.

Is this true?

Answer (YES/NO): NO